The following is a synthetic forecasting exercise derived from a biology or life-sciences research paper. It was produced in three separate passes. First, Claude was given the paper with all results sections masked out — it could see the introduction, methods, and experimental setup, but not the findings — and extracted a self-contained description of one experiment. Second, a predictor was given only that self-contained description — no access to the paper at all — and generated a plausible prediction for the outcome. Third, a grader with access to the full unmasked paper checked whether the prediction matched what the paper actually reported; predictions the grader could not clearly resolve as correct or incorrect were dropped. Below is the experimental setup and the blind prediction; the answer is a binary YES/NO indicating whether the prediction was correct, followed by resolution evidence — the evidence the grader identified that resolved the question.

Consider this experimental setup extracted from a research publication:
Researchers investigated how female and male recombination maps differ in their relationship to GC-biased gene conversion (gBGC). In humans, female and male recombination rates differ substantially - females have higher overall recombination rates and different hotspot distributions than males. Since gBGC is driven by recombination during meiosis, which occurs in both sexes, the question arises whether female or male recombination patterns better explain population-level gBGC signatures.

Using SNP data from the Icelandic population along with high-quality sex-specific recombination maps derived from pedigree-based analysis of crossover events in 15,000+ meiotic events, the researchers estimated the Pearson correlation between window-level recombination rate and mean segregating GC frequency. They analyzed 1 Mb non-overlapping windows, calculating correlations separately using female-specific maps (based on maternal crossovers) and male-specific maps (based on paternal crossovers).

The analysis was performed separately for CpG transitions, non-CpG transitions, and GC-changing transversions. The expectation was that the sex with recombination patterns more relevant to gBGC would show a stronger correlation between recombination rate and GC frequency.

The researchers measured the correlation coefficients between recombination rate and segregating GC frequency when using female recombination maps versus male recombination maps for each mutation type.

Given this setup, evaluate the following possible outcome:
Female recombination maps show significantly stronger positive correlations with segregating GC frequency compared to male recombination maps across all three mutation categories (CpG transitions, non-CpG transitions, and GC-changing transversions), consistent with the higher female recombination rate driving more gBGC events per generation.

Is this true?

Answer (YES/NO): NO